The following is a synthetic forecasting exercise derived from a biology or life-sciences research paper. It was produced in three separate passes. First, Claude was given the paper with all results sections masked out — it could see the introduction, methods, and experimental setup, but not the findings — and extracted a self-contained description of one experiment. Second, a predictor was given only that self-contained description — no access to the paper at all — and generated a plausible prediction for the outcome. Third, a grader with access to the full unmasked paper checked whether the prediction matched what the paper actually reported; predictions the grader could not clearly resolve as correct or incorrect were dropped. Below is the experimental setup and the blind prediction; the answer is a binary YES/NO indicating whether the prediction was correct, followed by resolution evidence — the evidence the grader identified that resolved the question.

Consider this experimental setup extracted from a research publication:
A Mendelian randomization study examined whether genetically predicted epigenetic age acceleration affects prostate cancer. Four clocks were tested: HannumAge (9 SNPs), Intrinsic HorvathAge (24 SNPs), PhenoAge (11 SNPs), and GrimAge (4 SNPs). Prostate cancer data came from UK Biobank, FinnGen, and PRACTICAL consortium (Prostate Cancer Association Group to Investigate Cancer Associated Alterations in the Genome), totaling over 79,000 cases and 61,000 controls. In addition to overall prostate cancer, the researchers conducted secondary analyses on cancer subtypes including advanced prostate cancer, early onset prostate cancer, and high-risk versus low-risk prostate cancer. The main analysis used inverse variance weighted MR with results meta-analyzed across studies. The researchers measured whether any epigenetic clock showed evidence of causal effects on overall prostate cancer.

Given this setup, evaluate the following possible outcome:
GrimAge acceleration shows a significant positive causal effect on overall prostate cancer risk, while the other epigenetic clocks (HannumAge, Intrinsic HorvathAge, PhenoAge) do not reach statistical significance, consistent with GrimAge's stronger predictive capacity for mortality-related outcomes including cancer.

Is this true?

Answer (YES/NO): NO